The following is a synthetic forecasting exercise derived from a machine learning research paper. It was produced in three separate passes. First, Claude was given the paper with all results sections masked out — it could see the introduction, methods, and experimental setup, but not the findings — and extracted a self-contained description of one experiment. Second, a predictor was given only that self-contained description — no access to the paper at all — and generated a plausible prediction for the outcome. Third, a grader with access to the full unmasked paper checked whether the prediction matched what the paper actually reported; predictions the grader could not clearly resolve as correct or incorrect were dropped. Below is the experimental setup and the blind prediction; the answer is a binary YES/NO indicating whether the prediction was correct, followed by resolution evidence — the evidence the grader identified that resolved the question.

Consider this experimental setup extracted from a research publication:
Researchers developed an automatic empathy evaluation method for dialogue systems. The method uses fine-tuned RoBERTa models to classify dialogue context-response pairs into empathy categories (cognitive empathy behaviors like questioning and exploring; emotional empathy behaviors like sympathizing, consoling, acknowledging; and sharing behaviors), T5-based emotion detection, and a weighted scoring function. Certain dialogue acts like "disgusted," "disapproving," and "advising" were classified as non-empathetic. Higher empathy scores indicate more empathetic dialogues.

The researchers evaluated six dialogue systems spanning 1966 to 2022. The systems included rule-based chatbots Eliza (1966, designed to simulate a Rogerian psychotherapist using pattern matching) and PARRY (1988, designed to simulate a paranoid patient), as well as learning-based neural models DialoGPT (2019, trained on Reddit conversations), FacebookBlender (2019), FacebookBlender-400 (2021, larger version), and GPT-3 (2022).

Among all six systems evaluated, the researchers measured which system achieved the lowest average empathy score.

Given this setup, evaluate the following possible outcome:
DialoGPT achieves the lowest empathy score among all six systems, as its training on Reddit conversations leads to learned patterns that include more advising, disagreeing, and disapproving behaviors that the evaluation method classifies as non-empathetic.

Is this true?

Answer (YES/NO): YES